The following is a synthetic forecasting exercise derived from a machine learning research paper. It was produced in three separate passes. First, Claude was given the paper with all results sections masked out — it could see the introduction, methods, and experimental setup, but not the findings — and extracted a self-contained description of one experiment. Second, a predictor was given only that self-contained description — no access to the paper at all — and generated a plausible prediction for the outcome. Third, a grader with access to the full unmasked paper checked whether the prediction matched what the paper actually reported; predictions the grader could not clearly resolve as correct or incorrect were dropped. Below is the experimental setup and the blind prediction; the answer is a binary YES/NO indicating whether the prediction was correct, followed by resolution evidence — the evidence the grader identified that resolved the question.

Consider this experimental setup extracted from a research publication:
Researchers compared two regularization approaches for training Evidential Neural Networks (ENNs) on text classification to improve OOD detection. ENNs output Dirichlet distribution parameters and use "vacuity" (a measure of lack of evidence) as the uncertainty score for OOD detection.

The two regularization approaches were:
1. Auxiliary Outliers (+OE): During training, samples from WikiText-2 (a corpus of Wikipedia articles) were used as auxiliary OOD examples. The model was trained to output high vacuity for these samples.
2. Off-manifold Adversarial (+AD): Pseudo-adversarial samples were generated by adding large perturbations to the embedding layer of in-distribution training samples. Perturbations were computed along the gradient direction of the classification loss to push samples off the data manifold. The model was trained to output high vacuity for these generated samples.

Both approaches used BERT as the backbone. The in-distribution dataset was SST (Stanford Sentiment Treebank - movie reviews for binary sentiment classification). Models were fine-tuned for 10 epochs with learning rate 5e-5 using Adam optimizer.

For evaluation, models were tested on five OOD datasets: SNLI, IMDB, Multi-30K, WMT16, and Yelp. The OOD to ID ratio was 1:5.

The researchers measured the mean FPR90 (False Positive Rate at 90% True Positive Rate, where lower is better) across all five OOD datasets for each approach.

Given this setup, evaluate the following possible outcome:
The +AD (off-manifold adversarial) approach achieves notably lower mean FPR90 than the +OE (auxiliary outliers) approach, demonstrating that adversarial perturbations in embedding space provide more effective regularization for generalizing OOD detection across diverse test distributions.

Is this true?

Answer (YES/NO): YES